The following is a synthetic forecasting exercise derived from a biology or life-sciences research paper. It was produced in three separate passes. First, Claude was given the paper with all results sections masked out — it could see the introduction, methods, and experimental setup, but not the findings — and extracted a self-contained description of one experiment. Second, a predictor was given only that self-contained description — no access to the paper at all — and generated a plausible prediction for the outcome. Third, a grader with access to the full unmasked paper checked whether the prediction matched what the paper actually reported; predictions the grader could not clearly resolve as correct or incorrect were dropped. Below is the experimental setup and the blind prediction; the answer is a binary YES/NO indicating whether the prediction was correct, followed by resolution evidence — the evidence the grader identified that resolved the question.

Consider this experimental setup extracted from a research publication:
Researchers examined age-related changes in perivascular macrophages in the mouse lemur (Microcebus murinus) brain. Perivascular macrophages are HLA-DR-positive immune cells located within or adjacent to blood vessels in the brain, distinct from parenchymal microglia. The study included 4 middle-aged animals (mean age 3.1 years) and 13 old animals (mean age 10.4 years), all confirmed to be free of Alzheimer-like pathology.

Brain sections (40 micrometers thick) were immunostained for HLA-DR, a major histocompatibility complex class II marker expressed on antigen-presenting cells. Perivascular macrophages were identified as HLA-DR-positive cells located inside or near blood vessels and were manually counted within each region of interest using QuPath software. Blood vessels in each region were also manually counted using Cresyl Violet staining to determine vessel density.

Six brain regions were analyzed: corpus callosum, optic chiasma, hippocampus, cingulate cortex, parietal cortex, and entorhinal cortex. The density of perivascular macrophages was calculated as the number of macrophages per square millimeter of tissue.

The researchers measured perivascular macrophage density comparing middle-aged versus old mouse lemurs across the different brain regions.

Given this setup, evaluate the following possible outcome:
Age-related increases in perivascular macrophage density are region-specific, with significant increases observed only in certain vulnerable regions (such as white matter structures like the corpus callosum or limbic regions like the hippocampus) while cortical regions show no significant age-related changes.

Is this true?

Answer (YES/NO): NO